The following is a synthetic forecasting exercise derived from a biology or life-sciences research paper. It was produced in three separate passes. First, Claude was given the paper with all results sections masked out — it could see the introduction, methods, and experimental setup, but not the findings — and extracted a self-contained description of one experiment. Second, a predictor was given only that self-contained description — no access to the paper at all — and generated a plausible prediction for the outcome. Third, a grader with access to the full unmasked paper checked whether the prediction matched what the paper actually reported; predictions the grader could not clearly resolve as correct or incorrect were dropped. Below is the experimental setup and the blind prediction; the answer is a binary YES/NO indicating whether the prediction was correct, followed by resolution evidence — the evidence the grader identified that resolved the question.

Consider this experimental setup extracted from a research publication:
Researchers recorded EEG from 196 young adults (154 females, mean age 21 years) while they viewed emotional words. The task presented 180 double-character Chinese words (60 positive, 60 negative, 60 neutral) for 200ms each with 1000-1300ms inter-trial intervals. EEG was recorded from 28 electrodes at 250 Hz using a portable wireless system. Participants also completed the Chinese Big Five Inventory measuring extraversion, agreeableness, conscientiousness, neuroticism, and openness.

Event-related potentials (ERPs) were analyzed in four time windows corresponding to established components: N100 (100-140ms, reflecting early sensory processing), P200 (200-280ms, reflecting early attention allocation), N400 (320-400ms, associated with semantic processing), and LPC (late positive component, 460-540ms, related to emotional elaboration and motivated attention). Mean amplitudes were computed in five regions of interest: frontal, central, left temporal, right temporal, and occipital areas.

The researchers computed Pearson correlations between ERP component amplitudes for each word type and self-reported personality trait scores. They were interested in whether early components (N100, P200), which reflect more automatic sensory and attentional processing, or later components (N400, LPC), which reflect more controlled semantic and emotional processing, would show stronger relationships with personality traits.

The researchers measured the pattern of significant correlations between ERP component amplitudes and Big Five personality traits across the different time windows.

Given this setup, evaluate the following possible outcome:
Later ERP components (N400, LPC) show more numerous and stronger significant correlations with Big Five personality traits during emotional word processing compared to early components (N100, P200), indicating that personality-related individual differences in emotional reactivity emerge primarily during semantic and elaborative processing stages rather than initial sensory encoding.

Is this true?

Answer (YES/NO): NO